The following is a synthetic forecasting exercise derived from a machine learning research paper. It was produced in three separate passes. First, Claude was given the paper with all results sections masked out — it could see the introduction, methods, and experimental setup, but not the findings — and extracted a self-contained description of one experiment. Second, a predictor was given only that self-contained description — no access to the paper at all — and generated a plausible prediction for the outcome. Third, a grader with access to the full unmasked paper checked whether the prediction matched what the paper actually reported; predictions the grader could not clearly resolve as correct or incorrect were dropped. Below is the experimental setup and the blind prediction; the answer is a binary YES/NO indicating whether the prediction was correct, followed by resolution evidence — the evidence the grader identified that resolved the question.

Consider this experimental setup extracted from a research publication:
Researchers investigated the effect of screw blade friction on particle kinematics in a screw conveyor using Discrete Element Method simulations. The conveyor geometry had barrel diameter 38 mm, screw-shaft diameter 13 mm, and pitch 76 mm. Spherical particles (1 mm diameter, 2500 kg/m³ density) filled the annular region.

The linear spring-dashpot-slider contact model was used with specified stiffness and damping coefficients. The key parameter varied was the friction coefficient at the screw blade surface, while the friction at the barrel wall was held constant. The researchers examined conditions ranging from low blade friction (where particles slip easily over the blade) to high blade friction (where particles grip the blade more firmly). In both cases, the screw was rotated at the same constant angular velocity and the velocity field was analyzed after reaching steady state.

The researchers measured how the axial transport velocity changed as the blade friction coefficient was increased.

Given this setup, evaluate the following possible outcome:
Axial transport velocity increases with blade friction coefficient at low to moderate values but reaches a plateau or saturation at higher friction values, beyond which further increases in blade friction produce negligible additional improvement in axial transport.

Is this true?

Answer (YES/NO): NO